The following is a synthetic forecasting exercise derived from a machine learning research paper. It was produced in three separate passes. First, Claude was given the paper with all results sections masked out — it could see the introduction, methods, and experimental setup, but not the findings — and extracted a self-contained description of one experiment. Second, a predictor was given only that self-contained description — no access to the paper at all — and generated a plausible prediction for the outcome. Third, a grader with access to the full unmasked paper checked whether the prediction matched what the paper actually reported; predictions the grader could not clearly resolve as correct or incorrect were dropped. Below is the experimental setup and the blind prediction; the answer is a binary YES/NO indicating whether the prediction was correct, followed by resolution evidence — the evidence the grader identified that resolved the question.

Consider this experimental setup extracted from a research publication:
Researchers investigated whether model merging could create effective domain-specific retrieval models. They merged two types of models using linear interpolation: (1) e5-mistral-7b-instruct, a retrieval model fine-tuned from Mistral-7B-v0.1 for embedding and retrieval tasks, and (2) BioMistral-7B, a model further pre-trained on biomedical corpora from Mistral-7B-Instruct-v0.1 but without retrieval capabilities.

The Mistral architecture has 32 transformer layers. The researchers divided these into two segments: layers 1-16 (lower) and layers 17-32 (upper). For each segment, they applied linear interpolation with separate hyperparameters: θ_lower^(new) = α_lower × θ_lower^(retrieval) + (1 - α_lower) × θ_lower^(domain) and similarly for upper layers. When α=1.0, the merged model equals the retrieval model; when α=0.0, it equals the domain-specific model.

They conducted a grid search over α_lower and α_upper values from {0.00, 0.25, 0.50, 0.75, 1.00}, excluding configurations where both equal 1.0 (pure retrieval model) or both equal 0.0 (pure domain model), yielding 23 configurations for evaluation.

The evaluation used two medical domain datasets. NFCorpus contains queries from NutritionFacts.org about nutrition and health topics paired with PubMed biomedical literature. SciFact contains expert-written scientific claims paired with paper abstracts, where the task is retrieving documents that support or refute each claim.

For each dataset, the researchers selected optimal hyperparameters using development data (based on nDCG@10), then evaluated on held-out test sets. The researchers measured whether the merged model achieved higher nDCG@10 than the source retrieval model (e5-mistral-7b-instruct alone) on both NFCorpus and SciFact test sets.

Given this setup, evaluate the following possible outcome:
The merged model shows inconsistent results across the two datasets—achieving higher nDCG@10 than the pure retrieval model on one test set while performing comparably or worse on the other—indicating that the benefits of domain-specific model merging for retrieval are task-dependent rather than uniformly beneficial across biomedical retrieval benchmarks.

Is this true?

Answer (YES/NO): NO